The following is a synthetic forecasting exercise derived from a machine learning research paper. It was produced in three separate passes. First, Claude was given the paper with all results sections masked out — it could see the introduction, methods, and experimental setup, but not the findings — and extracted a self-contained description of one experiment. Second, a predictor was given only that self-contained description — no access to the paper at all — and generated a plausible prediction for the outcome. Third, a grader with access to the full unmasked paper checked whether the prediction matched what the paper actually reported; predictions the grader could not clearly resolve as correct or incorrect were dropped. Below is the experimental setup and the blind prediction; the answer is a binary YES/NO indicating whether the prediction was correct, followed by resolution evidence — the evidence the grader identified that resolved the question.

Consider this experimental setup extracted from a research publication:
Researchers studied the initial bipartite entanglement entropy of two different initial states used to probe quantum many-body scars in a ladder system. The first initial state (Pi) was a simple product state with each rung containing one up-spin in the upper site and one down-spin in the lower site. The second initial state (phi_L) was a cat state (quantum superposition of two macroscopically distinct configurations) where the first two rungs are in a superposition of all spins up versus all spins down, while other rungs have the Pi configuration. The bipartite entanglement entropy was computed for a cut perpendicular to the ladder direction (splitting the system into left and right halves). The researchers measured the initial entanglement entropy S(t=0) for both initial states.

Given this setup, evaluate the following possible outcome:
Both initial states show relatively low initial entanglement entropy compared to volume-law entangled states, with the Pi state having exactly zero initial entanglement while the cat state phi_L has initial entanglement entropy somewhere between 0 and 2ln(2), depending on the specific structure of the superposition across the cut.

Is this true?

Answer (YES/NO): NO